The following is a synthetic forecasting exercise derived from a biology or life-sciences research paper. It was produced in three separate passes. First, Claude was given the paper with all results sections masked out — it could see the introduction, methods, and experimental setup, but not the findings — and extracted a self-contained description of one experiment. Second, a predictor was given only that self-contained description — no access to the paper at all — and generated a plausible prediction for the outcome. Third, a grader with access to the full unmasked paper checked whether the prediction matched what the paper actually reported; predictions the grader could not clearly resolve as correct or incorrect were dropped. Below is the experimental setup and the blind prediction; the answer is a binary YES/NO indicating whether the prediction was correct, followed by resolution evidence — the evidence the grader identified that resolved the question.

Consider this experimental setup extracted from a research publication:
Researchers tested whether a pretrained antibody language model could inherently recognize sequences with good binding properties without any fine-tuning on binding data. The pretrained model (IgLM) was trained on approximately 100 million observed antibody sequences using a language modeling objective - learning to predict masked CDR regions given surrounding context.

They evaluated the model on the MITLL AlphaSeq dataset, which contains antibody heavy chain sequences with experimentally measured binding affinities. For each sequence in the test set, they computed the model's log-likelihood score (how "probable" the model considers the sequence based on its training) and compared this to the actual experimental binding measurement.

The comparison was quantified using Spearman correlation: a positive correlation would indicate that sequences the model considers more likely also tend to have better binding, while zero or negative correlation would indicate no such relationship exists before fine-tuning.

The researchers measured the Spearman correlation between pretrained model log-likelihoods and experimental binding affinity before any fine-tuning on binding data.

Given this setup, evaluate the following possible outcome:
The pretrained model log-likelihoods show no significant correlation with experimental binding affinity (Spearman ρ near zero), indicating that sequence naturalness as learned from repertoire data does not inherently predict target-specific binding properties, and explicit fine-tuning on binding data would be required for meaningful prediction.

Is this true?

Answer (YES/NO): YES